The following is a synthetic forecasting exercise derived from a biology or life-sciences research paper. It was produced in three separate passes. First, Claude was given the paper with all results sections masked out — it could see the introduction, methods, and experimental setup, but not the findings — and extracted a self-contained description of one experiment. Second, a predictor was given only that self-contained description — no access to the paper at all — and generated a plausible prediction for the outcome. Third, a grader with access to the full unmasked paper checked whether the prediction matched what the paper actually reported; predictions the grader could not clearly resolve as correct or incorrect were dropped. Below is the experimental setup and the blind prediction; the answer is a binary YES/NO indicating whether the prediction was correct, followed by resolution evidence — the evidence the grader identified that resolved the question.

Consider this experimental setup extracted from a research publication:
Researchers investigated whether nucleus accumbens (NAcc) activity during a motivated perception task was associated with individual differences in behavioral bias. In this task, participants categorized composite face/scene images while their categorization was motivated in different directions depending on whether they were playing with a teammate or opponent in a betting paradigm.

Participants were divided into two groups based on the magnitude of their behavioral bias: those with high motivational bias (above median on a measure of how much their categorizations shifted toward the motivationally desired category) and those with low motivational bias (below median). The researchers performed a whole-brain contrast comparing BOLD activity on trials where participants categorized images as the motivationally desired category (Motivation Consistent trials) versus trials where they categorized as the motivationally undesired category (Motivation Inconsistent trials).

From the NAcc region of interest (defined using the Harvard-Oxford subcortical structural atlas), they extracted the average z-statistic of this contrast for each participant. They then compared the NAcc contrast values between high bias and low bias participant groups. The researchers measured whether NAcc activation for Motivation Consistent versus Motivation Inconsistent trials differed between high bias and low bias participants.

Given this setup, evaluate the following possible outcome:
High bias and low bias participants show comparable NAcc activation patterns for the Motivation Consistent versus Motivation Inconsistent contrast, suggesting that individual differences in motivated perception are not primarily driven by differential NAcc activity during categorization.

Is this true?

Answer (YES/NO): NO